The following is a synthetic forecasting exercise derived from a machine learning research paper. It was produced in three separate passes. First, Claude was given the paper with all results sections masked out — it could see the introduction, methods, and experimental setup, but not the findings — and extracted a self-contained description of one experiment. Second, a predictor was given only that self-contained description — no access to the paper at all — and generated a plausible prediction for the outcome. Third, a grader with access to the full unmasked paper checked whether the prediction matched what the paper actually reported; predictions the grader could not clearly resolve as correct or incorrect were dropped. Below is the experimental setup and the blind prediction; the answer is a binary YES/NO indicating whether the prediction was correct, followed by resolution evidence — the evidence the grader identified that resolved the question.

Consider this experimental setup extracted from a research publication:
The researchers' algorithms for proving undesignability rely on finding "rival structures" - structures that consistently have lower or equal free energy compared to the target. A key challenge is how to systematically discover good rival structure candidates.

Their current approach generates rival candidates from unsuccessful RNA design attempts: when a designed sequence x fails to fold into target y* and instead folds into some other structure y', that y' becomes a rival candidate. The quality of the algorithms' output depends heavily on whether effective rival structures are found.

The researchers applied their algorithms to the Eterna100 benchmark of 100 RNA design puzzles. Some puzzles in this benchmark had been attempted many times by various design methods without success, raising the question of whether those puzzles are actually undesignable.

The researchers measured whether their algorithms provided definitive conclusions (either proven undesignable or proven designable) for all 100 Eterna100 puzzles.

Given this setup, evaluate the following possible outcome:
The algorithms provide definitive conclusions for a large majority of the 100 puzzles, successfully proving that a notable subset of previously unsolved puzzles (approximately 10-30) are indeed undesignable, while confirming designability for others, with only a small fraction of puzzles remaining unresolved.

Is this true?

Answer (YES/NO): YES